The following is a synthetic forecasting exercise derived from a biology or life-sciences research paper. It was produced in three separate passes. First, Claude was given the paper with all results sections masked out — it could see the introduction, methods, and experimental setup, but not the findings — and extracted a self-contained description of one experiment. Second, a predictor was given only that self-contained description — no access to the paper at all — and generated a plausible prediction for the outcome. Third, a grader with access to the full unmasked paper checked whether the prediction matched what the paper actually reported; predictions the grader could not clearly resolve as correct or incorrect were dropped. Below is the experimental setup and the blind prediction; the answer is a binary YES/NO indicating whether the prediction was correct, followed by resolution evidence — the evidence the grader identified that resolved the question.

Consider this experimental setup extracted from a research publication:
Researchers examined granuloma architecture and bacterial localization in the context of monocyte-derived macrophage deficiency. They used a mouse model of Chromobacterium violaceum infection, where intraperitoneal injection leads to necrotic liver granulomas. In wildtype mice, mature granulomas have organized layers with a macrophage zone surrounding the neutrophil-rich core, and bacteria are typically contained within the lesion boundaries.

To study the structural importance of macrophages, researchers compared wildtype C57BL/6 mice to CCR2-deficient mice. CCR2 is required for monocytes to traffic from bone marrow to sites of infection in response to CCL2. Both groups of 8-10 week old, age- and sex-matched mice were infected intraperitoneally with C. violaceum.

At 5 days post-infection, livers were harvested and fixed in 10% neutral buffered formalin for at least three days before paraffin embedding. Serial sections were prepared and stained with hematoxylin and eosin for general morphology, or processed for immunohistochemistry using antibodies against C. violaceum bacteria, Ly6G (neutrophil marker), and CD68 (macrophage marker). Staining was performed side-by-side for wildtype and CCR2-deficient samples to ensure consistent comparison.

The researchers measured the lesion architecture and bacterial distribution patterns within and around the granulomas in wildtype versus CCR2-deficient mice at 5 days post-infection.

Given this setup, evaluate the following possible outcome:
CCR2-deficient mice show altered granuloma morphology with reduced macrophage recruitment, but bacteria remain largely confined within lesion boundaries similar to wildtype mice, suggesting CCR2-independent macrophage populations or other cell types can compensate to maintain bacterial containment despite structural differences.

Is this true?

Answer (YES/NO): NO